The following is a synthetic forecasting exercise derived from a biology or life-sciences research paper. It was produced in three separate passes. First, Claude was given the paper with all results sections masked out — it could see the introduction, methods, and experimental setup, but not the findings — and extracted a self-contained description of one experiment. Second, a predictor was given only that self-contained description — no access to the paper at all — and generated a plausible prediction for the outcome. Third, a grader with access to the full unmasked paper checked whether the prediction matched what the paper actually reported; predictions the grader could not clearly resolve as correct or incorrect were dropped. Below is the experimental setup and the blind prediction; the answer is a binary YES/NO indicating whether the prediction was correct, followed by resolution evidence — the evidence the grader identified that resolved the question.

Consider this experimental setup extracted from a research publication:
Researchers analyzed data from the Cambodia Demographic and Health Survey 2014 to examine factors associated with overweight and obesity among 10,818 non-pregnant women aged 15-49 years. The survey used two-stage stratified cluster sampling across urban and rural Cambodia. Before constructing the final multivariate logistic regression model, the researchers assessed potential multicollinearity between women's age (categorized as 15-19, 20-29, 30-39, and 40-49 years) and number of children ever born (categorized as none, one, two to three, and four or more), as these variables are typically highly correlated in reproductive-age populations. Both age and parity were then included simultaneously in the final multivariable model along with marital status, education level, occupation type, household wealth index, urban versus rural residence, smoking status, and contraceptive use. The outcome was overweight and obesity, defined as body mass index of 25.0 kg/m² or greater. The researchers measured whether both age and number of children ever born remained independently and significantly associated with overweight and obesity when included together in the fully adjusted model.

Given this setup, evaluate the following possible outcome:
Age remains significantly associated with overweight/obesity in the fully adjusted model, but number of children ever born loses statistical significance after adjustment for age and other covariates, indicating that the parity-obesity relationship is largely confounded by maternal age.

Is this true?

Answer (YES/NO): NO